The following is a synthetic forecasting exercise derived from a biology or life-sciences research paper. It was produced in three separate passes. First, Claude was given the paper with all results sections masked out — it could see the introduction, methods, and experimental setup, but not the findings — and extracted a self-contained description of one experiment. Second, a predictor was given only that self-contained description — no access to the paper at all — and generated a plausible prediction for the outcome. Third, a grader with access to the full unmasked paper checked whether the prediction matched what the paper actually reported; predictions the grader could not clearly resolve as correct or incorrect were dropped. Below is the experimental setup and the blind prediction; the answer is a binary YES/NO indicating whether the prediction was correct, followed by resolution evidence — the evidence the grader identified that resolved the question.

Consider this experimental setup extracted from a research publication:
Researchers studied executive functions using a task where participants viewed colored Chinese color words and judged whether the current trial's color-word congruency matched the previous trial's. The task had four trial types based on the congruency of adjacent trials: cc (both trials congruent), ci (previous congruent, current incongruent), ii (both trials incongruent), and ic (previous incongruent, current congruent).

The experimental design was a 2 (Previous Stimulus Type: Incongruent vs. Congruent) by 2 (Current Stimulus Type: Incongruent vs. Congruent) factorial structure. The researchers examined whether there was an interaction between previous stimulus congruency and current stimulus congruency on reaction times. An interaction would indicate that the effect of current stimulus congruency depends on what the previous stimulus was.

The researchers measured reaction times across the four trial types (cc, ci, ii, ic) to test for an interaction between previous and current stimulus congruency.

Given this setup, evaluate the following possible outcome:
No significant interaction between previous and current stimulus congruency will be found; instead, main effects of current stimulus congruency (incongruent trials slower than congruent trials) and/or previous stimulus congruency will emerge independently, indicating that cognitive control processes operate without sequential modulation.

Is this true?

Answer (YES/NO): NO